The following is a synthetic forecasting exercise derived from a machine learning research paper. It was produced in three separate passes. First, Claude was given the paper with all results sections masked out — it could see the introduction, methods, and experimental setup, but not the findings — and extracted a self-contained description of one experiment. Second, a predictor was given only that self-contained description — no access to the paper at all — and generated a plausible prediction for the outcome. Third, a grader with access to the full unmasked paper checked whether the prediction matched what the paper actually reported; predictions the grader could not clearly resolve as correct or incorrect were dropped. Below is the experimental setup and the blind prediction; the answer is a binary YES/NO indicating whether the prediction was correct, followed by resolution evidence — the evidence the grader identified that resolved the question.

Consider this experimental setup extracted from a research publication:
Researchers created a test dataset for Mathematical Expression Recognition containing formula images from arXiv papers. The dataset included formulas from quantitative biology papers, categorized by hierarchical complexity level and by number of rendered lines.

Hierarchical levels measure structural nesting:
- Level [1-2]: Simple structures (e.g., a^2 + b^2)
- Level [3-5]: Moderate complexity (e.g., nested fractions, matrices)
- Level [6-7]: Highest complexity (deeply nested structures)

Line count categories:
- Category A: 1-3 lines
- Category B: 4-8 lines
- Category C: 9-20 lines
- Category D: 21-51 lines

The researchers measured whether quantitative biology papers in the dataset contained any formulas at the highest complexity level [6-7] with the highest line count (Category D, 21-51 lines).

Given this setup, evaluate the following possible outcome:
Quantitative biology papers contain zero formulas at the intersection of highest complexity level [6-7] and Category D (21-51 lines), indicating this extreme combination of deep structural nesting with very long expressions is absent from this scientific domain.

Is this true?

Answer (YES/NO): YES